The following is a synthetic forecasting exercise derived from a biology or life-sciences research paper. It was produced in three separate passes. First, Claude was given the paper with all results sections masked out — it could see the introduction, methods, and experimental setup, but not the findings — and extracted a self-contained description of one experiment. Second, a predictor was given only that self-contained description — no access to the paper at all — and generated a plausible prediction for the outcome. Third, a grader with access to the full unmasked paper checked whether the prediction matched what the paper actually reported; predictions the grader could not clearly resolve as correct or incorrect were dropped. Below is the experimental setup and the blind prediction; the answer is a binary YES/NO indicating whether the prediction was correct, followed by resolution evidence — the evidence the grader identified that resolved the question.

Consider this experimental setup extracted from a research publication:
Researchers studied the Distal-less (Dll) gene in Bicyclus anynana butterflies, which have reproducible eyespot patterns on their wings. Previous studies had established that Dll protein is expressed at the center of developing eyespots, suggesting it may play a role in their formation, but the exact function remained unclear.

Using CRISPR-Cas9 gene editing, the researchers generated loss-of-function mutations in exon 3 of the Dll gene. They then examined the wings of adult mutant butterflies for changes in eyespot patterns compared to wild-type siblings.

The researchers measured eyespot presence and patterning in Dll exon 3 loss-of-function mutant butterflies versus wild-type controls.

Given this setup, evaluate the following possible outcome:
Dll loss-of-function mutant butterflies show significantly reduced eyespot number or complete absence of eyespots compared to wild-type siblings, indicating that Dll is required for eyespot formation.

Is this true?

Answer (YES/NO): YES